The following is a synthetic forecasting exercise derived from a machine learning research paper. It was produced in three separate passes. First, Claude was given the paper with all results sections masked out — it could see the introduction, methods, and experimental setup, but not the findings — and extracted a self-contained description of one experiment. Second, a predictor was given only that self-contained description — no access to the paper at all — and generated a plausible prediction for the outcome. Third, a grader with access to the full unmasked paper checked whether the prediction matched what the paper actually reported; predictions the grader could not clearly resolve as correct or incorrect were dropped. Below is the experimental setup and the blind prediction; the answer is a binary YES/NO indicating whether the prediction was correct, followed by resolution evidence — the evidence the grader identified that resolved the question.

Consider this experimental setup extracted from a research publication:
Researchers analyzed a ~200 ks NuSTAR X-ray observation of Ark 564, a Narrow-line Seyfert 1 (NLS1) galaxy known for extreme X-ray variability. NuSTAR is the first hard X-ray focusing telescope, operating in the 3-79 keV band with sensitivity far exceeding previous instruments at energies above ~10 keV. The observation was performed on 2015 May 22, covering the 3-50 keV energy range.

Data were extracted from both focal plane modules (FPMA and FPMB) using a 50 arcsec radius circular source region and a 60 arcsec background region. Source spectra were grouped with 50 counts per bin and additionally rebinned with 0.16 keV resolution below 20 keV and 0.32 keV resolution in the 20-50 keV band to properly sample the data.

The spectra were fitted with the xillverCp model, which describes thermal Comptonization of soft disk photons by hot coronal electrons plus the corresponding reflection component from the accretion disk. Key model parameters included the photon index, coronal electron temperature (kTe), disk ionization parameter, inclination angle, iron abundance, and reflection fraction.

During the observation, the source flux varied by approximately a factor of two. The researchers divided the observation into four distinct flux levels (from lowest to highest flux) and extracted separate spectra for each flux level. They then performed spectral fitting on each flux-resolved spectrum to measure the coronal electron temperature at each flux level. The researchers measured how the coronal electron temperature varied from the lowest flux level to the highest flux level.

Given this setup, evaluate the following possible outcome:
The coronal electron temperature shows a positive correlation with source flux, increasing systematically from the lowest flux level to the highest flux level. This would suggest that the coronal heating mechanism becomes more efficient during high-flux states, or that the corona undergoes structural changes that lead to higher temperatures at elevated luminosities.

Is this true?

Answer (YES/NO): NO